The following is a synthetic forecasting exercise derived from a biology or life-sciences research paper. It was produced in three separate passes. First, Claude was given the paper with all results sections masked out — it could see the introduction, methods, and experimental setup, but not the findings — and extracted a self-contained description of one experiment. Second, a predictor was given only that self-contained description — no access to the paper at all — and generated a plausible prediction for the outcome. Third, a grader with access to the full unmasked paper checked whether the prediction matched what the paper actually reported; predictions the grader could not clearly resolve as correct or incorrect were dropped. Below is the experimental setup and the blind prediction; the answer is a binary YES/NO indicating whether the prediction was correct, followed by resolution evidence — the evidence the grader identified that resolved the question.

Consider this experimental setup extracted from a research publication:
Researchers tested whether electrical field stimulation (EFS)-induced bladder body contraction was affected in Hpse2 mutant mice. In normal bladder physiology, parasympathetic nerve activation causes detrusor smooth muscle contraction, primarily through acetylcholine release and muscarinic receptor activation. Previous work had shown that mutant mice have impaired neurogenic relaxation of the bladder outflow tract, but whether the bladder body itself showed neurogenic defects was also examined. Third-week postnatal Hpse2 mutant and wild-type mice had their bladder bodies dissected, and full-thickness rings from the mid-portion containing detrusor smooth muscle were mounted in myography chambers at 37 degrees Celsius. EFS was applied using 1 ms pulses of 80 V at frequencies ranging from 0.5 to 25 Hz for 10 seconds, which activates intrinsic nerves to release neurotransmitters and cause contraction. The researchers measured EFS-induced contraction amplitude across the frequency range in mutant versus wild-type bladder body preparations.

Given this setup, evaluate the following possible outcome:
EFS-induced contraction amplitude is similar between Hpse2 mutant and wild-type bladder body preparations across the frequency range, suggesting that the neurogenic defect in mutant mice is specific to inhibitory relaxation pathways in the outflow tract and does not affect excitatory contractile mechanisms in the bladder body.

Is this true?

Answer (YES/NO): NO